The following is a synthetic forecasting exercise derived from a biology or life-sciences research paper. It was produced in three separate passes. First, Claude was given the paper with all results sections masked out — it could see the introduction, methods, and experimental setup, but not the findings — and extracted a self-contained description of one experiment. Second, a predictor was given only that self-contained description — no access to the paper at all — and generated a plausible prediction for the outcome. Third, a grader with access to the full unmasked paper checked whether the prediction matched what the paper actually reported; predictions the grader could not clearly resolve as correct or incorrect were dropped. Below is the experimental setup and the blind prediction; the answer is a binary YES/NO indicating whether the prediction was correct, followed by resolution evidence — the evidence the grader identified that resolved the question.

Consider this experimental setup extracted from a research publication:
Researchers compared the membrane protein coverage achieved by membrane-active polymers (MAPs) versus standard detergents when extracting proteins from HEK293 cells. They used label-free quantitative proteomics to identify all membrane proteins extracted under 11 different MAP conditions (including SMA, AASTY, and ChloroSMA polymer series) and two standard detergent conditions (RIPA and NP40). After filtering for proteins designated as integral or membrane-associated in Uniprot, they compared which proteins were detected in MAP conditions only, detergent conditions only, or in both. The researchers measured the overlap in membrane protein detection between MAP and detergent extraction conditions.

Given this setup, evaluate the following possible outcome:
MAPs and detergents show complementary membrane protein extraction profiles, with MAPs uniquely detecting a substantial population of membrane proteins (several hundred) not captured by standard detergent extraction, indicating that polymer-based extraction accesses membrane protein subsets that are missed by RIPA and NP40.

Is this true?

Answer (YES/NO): NO